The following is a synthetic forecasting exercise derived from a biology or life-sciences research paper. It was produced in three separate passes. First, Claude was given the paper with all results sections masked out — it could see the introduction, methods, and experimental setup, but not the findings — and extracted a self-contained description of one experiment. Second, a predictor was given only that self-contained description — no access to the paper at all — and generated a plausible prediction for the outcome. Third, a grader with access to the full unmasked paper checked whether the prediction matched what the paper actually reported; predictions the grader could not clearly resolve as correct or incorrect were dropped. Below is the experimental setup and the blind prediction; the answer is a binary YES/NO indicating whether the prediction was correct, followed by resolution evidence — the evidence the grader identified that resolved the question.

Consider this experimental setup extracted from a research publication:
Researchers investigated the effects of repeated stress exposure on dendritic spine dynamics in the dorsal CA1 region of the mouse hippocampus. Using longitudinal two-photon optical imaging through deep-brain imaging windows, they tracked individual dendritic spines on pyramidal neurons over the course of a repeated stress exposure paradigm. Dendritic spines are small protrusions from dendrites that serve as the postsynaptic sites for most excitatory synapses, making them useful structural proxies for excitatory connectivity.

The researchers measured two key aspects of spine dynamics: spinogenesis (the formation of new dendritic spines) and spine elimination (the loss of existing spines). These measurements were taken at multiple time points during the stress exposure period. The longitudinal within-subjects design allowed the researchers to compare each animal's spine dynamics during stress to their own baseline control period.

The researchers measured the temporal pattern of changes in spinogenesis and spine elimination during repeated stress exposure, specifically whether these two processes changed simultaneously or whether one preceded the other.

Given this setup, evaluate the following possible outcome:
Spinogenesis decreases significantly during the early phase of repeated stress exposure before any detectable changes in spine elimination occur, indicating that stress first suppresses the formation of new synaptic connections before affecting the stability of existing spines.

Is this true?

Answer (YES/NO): YES